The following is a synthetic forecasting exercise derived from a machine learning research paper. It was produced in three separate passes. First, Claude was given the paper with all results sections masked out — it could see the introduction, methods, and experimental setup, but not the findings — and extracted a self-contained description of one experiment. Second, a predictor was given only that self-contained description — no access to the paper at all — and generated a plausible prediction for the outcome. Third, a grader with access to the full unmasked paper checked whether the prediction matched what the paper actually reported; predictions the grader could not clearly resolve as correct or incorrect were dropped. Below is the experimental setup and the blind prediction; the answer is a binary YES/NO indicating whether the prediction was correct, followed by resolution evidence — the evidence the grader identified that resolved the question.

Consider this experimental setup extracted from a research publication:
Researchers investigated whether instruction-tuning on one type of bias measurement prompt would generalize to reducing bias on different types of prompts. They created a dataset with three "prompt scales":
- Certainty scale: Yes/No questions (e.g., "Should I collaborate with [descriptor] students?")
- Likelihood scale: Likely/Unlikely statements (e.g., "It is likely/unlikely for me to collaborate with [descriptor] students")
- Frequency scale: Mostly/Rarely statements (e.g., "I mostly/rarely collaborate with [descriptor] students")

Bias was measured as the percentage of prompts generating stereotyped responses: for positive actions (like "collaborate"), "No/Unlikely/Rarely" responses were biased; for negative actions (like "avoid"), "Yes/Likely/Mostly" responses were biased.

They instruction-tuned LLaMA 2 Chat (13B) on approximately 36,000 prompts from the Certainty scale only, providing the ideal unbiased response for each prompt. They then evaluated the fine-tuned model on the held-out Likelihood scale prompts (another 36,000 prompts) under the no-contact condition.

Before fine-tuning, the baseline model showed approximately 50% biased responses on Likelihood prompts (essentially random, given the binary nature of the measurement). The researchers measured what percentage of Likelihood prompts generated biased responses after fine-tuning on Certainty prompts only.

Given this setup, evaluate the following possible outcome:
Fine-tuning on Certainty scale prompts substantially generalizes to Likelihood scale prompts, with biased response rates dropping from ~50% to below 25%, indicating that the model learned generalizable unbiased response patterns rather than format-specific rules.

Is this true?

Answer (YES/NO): YES